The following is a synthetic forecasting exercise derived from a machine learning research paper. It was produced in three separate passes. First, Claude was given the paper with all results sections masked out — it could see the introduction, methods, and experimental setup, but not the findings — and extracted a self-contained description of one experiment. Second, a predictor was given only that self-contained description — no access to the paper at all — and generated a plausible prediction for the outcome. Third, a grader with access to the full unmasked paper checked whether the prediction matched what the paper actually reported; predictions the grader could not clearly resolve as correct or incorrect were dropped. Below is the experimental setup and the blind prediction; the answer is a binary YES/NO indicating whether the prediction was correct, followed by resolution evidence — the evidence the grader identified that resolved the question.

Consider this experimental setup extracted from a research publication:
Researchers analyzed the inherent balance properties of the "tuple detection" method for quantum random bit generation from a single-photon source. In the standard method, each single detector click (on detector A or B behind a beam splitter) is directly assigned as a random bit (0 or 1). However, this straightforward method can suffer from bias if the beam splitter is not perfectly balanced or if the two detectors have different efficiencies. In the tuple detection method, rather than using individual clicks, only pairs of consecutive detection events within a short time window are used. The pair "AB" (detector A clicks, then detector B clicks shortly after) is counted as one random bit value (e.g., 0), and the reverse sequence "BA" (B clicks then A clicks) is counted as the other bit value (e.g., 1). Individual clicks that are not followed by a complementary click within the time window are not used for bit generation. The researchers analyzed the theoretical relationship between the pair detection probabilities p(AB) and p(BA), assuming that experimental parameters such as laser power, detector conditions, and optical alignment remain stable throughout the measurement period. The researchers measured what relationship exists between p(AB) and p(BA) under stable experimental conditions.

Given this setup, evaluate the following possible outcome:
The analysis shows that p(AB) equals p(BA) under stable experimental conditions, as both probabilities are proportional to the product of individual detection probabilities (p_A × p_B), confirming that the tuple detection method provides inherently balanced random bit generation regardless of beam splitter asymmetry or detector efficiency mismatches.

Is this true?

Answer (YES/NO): YES